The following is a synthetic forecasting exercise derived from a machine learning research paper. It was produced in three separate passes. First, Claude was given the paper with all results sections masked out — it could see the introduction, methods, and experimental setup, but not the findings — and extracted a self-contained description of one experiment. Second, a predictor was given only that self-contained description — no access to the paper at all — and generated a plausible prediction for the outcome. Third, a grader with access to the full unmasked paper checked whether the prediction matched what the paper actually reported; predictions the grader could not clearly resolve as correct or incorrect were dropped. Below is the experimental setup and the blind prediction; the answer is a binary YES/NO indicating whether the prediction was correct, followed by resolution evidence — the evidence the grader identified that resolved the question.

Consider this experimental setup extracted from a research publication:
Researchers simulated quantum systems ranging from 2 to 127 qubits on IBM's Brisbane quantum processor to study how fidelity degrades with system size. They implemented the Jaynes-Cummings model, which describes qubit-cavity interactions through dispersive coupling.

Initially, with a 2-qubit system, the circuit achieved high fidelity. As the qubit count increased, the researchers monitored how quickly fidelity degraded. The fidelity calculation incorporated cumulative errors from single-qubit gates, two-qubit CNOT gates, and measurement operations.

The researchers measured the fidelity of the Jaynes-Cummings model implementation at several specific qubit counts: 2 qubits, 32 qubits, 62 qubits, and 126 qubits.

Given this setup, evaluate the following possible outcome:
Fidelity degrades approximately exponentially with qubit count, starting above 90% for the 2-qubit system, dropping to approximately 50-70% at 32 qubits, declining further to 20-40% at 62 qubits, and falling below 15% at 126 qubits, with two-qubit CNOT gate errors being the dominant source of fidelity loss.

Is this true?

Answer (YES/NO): NO